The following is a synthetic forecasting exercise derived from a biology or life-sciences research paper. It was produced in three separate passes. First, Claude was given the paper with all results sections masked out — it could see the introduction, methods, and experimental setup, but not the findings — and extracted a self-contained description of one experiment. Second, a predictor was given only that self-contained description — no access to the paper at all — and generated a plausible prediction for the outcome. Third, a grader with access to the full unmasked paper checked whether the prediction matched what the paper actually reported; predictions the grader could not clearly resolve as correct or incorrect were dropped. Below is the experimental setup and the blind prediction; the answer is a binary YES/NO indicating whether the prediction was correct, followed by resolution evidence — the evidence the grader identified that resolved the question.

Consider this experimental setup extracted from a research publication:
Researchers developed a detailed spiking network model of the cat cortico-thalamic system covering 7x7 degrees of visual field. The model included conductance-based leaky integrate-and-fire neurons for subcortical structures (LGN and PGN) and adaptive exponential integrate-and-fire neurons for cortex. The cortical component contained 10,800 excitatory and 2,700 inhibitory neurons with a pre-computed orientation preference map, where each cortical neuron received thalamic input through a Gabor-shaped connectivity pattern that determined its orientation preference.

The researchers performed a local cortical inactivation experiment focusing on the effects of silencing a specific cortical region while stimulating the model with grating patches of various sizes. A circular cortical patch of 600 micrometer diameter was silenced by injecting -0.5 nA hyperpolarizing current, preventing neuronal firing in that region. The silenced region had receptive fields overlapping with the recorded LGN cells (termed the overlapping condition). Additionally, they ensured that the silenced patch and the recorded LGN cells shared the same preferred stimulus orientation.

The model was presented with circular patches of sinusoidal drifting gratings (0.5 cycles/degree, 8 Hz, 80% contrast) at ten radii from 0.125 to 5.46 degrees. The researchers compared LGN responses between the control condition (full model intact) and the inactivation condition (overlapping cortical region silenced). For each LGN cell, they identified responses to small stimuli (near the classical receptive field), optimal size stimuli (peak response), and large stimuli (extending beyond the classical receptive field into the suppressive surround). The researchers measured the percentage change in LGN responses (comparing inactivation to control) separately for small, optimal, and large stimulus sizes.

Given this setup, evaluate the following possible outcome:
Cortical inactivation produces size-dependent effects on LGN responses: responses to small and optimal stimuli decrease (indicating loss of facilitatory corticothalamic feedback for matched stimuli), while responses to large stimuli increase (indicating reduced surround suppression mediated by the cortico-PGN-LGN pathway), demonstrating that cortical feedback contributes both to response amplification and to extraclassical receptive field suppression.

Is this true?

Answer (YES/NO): NO